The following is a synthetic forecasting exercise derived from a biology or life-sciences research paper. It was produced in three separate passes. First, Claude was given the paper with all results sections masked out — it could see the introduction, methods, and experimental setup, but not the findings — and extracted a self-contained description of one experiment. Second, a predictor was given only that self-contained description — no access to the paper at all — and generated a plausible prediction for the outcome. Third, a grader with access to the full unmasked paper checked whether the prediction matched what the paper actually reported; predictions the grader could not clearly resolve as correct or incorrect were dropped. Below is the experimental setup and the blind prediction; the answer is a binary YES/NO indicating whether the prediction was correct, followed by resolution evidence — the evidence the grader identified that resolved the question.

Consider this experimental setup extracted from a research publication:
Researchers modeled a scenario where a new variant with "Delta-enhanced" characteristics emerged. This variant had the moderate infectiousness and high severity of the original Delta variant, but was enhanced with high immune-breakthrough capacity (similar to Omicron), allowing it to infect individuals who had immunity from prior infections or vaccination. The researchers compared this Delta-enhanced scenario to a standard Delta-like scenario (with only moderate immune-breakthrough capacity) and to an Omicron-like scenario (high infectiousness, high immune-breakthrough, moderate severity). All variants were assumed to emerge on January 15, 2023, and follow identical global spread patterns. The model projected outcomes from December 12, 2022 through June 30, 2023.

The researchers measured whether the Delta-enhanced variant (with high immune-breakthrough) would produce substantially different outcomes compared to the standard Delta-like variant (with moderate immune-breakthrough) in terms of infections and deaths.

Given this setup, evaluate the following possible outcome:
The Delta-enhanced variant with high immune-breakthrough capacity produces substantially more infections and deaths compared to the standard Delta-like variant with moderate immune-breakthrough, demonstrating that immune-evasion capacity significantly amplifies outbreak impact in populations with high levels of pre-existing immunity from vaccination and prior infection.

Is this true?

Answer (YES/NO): YES